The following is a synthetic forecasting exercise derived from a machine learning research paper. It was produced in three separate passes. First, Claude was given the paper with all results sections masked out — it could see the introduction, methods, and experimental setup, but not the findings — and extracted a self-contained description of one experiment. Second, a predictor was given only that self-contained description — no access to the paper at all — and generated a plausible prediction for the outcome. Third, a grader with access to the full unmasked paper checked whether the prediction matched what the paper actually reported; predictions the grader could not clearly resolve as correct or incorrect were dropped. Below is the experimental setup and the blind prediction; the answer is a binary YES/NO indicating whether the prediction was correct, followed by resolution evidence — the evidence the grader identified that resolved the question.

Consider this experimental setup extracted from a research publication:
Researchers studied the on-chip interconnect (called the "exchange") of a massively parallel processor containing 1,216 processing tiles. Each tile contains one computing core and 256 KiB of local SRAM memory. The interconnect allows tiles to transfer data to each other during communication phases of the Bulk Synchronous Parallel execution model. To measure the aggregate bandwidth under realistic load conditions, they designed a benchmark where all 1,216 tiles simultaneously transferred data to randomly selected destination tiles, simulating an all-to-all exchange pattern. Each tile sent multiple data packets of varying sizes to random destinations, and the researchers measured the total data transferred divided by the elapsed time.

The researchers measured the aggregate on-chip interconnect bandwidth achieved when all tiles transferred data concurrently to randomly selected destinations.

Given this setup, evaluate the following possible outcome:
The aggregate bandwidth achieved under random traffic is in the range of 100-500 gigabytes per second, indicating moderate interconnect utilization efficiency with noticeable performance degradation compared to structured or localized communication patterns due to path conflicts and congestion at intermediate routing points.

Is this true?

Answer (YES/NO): NO